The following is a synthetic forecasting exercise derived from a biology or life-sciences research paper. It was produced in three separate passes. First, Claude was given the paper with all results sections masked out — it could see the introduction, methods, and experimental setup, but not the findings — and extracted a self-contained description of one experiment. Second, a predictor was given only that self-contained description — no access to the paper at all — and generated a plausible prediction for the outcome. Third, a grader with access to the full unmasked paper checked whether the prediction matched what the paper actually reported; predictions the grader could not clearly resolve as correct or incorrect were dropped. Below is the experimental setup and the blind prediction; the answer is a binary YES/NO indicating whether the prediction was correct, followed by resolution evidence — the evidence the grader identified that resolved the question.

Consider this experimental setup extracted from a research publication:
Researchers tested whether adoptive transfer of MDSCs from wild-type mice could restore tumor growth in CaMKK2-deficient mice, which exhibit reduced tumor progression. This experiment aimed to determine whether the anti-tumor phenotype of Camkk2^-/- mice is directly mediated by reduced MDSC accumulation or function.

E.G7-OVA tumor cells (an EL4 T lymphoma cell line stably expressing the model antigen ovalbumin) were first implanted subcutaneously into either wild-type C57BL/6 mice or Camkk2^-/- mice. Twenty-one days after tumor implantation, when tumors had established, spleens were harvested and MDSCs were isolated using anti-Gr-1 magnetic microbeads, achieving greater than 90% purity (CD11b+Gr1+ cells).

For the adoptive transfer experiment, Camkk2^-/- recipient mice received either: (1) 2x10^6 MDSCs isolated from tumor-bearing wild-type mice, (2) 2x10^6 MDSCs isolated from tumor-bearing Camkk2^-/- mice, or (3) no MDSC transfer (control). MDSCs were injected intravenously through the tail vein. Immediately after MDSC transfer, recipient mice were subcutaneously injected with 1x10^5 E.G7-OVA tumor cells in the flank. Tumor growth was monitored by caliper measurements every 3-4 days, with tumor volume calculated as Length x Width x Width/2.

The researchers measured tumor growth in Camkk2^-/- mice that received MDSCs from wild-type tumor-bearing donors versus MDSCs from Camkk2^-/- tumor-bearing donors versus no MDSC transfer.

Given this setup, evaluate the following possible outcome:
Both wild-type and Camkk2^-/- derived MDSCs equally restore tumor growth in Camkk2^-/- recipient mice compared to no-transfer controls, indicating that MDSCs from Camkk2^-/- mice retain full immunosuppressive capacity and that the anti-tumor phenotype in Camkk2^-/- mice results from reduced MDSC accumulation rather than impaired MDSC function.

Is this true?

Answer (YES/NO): YES